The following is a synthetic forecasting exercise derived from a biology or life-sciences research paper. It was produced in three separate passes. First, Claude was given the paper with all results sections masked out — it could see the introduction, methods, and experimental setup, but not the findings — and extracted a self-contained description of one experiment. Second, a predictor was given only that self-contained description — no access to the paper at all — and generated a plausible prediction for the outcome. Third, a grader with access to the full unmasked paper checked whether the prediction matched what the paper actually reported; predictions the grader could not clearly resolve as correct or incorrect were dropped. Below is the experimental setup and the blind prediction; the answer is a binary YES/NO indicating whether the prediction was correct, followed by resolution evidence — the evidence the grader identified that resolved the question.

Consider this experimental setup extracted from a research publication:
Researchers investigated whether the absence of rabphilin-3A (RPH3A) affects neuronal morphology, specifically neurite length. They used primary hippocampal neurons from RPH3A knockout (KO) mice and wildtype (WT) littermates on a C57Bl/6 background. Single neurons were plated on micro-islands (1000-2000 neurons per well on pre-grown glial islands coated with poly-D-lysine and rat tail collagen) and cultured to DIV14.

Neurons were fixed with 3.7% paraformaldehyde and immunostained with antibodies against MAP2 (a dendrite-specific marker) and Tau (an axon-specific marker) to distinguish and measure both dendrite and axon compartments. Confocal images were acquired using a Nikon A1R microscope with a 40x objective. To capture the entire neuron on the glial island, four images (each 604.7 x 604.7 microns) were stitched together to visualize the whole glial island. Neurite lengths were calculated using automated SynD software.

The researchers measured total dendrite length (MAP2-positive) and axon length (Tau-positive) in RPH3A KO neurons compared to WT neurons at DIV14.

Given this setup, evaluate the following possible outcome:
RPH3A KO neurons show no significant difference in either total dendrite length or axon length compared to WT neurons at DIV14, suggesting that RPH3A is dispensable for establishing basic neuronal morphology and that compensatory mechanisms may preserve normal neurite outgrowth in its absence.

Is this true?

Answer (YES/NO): NO